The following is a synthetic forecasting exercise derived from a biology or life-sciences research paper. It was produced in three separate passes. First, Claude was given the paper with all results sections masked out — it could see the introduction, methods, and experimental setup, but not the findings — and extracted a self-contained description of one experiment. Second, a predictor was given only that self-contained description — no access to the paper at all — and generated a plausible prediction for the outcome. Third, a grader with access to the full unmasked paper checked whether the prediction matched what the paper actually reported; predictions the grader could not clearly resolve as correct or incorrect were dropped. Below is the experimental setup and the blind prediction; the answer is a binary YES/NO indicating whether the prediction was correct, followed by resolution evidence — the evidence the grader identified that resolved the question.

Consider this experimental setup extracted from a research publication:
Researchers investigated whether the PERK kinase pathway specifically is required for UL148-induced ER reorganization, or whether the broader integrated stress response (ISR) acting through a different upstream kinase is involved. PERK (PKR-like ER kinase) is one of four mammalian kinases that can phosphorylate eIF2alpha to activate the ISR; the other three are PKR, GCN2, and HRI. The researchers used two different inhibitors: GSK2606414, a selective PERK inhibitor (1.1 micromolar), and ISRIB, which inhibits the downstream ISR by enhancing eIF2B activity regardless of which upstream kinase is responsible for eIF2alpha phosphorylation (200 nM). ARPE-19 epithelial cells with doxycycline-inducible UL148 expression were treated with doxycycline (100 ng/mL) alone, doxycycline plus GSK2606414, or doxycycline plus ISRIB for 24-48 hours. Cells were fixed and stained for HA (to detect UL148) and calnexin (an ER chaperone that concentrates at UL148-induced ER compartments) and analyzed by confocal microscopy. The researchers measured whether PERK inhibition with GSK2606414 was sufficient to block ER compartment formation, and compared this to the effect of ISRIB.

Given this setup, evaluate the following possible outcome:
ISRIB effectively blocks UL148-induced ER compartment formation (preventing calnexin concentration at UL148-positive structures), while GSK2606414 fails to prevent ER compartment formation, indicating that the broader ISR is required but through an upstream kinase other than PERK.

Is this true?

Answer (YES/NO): NO